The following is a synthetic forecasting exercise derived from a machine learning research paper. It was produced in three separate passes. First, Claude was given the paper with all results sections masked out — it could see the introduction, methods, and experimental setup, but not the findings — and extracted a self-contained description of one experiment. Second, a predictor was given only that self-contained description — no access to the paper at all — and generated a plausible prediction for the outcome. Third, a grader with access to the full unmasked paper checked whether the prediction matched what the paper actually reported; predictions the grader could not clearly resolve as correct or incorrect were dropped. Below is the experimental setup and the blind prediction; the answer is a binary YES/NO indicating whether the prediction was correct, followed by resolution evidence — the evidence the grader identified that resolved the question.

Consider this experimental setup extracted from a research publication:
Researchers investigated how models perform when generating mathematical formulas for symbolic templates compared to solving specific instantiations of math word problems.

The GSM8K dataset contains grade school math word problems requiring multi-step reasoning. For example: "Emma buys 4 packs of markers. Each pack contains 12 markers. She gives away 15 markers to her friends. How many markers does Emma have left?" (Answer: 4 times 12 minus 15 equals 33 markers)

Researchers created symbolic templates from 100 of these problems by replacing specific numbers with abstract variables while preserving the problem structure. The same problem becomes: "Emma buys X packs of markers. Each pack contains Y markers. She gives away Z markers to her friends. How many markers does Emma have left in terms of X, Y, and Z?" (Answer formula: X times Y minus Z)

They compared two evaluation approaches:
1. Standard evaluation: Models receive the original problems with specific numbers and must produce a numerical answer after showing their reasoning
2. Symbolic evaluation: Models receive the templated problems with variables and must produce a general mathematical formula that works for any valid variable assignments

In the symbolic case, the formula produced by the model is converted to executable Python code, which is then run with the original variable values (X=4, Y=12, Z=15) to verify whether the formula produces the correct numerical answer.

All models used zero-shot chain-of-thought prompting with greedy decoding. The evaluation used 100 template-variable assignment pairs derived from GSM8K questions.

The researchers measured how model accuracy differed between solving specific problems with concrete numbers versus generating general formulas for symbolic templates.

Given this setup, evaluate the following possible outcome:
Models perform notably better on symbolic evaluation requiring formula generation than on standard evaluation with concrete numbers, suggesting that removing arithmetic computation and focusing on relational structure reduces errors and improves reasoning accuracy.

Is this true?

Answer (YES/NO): YES